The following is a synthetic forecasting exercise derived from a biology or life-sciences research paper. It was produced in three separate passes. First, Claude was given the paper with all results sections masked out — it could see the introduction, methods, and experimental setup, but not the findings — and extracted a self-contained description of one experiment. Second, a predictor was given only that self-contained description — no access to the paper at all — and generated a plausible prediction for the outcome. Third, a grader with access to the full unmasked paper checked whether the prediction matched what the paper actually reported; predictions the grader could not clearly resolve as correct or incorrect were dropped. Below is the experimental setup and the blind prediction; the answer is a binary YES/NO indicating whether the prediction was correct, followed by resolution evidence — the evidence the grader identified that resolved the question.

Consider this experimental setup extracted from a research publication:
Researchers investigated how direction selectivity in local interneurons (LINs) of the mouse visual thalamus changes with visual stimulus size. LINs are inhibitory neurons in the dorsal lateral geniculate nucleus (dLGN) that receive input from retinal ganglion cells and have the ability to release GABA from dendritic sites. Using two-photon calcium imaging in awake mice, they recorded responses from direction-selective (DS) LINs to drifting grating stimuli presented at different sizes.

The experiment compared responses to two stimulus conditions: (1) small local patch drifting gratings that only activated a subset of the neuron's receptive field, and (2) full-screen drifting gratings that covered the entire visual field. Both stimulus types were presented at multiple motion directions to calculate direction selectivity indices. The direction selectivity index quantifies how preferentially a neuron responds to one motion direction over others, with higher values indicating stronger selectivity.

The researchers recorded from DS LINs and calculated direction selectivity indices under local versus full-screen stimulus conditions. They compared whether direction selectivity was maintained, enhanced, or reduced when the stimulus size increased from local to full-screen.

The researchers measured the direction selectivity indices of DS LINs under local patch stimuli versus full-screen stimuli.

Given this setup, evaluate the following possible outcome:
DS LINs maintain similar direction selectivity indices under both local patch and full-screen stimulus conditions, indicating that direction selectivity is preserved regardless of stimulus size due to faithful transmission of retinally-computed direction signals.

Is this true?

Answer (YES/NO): NO